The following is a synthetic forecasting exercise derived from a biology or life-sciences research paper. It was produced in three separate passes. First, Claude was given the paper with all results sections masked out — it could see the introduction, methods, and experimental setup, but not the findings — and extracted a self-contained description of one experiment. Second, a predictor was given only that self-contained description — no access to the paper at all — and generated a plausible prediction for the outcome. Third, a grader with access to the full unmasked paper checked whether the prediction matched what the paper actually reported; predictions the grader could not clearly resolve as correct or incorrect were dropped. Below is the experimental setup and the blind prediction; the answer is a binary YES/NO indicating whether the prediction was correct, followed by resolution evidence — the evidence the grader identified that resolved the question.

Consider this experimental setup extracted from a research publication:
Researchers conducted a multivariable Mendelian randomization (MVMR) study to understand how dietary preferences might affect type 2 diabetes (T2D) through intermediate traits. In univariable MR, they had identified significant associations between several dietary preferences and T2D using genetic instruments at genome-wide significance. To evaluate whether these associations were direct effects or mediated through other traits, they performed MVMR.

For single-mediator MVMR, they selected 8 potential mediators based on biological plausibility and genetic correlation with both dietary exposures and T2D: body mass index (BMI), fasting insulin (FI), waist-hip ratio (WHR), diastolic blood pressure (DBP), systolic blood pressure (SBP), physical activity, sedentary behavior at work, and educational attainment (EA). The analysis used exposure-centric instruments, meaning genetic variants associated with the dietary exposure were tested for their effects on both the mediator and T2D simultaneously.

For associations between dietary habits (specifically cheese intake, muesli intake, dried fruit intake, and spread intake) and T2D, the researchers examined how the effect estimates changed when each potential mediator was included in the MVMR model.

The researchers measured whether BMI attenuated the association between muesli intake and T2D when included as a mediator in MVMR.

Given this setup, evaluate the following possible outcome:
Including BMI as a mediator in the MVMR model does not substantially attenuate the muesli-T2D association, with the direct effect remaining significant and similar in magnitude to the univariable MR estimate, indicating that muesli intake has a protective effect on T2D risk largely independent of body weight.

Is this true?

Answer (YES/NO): NO